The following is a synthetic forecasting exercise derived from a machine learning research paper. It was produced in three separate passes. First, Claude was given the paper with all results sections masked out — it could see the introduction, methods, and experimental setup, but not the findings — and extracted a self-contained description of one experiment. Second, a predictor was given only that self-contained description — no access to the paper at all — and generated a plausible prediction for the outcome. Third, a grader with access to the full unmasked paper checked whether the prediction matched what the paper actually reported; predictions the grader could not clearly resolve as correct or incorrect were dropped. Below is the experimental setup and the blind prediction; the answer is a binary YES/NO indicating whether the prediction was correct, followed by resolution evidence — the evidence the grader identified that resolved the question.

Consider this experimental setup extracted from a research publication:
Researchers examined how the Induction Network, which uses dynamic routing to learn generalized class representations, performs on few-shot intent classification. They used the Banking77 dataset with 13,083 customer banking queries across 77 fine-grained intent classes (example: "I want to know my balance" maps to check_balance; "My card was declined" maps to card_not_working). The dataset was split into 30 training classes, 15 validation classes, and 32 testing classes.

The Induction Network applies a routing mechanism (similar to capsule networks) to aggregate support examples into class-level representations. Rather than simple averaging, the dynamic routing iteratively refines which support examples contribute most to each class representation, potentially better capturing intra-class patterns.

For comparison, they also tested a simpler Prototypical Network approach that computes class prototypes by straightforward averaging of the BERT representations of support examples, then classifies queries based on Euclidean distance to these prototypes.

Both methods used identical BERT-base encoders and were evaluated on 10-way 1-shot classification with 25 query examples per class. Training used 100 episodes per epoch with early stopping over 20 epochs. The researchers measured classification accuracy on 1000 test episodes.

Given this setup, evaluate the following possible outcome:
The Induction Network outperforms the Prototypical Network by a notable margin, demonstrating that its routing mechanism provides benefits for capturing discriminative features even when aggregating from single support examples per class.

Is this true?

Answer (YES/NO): NO